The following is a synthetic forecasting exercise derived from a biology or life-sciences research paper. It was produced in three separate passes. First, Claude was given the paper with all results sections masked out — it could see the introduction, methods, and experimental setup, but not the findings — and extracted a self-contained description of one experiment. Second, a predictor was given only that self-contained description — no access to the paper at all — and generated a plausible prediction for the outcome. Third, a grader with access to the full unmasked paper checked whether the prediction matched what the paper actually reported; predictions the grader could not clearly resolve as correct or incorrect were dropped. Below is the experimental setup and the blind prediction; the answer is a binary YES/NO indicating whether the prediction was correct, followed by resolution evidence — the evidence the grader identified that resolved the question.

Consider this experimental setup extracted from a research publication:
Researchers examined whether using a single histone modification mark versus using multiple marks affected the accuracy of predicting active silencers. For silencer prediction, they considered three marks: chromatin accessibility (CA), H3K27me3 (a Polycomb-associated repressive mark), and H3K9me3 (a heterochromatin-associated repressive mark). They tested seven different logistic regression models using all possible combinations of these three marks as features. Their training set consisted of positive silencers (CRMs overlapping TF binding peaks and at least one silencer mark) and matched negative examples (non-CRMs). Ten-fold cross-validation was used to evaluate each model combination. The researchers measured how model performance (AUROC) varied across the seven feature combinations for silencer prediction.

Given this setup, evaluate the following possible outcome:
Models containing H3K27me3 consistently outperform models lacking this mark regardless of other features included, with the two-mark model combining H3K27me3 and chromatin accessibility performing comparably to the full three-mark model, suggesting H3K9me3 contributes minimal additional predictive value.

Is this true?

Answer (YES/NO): NO